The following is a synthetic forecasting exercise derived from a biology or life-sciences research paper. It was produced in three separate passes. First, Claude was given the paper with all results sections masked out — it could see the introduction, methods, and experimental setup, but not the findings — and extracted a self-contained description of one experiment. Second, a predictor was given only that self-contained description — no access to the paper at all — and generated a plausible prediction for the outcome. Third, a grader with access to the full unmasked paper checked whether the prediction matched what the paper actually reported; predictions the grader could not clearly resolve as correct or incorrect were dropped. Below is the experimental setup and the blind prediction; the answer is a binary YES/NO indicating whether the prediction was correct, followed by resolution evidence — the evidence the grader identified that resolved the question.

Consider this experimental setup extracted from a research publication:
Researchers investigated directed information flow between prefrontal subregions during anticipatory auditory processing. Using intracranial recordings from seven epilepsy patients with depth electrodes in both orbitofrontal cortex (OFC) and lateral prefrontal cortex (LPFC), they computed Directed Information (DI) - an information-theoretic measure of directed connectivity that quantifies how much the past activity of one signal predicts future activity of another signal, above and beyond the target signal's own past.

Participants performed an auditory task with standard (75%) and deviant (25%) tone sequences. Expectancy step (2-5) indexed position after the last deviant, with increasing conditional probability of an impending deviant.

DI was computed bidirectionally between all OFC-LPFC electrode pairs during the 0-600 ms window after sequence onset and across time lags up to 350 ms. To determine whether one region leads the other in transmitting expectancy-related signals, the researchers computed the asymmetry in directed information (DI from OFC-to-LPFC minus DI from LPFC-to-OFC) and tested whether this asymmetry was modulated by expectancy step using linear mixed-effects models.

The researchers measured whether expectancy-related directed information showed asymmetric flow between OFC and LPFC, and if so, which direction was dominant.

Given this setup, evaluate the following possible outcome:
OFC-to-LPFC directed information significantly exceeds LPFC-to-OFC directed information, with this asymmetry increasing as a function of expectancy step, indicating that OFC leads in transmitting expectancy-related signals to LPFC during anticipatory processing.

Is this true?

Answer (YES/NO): NO